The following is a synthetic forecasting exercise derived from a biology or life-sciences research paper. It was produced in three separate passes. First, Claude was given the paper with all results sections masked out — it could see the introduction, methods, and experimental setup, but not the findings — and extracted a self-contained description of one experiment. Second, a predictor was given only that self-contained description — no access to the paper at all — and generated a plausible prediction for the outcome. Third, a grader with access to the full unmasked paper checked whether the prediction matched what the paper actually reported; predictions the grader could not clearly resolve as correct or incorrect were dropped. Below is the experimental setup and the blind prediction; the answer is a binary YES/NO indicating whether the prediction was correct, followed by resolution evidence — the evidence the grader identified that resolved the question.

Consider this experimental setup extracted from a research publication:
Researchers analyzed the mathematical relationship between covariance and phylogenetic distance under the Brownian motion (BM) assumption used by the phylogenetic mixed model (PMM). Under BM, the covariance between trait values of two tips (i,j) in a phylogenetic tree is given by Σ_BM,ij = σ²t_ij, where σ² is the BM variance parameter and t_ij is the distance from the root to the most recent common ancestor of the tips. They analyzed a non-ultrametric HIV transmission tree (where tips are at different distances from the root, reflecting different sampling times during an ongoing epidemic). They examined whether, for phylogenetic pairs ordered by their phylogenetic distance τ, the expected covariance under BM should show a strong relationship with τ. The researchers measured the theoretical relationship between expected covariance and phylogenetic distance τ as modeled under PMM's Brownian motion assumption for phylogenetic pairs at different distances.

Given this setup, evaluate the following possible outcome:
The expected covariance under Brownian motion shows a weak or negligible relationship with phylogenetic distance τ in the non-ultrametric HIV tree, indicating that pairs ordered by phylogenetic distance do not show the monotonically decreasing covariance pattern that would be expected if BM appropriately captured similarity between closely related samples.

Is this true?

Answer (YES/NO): YES